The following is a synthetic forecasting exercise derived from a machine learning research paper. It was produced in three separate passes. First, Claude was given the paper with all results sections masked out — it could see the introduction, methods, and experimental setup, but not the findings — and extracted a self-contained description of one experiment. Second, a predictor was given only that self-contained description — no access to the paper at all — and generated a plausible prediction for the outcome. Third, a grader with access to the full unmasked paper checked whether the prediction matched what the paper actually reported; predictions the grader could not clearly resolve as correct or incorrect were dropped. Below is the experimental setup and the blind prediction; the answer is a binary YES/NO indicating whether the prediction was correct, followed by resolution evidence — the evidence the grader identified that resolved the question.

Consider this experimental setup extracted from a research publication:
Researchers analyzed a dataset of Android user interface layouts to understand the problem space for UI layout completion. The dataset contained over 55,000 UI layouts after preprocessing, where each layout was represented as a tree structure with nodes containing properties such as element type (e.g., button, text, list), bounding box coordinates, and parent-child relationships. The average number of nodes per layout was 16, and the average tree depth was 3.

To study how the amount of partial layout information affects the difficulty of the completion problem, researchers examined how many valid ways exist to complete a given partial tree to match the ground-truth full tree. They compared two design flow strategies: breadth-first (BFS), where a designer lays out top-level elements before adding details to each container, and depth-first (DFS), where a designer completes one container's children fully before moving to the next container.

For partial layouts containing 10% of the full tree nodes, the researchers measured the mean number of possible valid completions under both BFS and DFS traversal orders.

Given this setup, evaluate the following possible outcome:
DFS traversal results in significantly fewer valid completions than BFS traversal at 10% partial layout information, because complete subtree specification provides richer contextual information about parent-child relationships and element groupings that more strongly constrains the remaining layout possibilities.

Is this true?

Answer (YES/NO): NO